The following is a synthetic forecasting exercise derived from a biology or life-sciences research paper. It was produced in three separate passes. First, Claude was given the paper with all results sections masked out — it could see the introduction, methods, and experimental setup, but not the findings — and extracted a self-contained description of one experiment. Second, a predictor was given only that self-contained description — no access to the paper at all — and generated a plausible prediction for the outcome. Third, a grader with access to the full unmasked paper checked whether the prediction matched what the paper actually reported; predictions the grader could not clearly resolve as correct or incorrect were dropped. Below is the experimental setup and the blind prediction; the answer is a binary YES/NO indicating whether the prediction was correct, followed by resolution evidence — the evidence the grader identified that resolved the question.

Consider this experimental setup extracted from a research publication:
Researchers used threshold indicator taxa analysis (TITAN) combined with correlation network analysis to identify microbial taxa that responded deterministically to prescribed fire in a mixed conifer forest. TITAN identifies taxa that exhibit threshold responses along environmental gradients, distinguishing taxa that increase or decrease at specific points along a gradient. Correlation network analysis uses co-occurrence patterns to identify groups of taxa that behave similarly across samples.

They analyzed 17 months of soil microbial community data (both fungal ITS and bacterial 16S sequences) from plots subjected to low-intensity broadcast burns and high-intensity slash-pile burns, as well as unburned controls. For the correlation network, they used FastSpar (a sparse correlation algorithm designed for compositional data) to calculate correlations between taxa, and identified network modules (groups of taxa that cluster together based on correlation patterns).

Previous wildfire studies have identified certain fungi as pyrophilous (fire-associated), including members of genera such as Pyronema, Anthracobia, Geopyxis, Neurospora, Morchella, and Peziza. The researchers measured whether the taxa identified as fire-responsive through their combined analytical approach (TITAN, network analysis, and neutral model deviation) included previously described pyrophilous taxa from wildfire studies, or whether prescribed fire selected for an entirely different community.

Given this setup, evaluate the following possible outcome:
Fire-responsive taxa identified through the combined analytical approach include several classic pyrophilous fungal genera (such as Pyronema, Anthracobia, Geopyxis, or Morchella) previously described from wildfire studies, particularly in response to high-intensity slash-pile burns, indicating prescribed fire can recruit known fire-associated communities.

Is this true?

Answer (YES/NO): YES